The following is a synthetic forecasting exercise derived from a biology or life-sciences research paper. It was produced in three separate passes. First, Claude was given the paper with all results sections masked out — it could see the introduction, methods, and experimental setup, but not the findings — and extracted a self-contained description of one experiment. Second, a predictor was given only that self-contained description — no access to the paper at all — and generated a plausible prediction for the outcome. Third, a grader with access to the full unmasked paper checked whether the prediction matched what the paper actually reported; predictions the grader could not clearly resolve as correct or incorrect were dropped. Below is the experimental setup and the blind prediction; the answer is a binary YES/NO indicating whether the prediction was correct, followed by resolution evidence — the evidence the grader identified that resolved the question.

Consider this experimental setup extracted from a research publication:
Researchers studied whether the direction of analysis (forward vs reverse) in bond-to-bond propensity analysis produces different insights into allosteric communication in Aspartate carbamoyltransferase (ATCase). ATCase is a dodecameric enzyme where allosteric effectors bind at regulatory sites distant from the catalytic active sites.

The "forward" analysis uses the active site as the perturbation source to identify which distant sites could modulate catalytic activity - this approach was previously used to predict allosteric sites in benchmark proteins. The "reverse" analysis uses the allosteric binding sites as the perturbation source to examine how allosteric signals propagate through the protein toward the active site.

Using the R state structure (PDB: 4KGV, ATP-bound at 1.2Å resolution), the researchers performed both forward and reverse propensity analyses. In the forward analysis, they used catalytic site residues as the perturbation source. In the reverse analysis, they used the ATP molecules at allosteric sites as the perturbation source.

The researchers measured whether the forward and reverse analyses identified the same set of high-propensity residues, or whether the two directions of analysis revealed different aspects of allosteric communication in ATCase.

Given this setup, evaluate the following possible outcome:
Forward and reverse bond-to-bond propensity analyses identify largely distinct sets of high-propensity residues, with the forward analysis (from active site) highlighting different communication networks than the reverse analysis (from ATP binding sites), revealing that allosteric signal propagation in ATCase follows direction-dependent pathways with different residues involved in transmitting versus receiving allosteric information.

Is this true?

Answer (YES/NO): NO